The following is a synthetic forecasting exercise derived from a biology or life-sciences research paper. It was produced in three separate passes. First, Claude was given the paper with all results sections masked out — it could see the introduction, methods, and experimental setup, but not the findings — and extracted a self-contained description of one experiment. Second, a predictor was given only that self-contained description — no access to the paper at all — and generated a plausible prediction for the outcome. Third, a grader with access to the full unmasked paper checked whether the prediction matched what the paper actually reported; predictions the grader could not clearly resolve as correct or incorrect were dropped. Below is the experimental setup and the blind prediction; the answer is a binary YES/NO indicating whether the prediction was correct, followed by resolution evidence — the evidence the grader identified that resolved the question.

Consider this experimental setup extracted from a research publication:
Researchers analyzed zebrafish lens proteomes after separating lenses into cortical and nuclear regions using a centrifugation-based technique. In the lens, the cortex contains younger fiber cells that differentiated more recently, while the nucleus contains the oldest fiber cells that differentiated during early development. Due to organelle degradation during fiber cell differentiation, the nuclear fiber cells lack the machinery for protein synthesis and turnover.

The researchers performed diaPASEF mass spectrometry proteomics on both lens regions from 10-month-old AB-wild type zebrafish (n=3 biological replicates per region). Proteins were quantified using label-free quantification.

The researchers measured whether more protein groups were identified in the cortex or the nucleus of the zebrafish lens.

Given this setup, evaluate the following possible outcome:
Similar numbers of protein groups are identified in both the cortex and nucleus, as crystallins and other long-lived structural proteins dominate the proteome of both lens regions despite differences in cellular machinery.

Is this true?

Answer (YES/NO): NO